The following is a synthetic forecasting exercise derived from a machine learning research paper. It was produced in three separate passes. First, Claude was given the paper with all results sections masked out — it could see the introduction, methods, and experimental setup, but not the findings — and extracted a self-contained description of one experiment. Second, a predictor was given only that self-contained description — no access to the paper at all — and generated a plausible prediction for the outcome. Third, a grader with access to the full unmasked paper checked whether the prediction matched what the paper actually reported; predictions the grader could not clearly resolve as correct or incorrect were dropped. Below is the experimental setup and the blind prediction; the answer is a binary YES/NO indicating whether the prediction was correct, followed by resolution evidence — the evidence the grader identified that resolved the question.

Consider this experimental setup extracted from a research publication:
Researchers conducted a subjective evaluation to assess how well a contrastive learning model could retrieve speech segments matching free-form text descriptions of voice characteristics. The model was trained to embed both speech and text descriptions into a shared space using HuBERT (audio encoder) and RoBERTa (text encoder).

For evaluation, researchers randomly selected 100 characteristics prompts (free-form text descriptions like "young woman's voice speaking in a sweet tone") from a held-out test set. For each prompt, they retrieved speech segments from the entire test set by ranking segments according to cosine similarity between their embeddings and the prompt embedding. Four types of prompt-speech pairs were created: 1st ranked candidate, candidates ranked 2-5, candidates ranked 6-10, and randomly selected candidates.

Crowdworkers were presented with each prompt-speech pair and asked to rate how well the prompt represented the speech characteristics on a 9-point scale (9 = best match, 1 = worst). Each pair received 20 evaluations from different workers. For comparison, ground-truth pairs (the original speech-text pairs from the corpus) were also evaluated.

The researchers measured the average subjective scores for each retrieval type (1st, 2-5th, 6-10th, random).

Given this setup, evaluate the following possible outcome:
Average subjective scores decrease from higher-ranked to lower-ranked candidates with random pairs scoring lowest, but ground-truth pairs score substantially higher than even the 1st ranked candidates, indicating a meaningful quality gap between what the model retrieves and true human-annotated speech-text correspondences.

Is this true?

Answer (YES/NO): NO